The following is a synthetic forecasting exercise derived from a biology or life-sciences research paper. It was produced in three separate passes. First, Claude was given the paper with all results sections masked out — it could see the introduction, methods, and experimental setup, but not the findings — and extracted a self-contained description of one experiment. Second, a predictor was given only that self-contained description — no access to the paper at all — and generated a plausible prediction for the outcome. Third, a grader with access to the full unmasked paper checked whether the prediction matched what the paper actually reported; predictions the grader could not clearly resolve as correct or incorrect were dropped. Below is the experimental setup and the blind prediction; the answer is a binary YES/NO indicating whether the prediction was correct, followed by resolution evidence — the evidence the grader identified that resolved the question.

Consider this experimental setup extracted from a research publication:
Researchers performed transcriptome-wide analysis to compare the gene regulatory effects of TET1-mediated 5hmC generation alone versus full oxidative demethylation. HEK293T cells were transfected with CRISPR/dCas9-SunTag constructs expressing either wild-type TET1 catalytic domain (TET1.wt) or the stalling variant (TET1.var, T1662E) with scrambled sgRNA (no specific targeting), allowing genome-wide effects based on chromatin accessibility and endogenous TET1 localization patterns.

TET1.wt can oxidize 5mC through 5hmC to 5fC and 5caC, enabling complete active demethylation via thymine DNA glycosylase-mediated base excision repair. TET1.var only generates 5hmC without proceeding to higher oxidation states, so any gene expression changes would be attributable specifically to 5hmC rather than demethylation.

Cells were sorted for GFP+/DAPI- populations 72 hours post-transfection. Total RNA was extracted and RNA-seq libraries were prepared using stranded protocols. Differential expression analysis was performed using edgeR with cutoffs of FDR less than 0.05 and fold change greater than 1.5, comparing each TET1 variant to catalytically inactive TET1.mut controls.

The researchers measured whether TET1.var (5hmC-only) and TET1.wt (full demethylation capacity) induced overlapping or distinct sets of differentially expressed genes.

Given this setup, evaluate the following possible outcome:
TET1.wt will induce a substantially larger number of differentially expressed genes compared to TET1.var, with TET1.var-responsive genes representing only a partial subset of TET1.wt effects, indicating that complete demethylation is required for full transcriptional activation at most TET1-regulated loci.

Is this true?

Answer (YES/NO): NO